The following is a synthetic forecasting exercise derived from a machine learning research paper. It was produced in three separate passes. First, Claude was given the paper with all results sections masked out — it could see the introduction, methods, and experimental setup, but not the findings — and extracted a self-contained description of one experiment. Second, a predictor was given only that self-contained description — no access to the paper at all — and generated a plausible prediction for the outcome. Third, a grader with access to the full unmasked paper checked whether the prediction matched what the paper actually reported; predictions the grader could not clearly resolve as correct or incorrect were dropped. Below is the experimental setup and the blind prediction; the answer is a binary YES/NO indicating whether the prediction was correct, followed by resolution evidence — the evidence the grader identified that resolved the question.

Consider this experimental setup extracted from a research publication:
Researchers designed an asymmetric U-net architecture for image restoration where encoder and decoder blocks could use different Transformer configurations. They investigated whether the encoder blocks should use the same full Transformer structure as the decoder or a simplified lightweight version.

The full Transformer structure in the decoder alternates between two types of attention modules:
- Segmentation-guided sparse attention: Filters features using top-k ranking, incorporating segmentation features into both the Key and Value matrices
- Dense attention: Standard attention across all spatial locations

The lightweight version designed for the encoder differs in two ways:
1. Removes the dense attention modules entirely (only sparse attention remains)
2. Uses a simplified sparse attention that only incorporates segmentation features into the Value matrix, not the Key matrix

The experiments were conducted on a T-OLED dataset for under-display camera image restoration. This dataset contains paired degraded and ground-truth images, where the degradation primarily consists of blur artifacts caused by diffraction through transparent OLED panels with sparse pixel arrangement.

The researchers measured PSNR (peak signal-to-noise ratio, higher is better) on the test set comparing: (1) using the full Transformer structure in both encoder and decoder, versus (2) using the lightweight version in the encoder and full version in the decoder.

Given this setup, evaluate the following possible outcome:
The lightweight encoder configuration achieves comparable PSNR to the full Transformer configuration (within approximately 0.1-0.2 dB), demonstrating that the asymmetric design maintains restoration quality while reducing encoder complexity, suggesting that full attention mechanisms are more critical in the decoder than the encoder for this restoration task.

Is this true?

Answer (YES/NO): NO